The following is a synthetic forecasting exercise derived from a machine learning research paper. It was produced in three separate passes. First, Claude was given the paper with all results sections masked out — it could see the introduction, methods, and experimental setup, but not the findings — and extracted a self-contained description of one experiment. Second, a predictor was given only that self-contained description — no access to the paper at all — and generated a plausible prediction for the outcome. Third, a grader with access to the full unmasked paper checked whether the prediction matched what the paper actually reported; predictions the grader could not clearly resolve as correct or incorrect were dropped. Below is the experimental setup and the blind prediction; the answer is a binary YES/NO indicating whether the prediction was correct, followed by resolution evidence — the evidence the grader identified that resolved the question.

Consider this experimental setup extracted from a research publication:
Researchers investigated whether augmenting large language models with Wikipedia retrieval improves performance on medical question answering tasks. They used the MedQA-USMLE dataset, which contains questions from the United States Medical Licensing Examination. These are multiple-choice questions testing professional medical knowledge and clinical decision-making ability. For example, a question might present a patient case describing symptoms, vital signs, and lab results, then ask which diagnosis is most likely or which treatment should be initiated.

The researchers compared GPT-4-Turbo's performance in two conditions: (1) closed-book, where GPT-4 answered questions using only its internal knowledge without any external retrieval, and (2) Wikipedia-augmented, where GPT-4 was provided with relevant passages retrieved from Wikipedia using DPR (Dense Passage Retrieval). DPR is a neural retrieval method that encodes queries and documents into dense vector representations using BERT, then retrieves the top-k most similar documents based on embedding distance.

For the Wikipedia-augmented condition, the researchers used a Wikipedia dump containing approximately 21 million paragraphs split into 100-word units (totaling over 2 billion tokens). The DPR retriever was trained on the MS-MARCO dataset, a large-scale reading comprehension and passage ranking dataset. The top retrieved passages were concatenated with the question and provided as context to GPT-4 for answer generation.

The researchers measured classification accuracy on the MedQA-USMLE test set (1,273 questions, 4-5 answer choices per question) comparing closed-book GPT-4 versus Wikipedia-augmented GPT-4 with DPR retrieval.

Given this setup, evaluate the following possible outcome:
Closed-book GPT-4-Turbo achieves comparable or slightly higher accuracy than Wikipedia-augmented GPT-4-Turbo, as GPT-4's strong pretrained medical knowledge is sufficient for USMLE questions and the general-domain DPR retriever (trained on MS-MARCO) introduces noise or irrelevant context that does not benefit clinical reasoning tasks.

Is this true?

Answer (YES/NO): YES